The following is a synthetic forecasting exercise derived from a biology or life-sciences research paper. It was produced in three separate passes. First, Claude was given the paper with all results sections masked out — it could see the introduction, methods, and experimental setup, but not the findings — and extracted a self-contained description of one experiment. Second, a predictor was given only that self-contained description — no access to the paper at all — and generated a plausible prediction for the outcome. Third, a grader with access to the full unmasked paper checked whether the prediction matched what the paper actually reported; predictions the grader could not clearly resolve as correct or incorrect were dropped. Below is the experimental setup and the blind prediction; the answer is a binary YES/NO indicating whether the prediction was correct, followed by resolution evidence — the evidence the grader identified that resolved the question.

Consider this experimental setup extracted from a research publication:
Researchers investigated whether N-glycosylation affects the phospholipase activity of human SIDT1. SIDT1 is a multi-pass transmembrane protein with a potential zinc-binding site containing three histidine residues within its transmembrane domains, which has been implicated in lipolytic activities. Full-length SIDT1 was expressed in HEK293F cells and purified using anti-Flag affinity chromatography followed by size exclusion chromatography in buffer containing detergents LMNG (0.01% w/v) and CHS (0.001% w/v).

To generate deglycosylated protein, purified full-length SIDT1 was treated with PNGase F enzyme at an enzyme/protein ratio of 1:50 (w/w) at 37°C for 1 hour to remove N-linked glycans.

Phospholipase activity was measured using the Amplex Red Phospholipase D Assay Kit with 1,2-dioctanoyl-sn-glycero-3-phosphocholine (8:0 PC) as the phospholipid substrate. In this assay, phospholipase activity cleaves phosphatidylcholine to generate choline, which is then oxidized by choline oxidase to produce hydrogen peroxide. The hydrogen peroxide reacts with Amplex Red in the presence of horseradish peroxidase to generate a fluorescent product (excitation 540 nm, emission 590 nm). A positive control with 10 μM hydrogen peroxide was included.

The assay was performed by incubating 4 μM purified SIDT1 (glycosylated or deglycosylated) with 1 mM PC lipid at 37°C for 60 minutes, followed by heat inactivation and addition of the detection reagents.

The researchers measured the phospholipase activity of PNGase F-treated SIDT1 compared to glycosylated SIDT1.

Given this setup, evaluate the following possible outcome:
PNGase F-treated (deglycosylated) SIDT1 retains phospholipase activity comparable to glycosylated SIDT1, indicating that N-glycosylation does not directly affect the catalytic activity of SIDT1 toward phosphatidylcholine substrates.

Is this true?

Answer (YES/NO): YES